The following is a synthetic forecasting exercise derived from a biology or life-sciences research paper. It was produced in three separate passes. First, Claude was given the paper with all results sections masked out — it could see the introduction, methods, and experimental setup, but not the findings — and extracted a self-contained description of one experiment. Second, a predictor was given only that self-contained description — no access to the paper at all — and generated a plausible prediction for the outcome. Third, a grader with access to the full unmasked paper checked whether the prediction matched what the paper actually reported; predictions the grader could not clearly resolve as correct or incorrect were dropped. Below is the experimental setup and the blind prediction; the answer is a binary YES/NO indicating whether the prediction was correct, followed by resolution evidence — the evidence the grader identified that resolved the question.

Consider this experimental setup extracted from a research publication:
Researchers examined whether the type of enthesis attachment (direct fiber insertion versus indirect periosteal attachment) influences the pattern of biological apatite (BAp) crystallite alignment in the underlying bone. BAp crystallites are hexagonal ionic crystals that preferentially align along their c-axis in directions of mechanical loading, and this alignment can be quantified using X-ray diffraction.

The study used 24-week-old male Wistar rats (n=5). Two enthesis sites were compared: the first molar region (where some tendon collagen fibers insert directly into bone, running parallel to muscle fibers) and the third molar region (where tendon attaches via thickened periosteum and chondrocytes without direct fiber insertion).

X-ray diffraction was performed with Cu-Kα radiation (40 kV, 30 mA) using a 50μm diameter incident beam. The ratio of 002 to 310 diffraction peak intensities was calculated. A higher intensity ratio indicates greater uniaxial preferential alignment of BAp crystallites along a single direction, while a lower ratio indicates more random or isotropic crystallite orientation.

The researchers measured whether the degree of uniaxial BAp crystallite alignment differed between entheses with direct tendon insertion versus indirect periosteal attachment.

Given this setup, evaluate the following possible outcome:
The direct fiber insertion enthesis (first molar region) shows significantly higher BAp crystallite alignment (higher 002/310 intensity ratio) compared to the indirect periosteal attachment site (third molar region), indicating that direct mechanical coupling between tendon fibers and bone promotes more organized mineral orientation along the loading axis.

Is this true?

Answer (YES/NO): YES